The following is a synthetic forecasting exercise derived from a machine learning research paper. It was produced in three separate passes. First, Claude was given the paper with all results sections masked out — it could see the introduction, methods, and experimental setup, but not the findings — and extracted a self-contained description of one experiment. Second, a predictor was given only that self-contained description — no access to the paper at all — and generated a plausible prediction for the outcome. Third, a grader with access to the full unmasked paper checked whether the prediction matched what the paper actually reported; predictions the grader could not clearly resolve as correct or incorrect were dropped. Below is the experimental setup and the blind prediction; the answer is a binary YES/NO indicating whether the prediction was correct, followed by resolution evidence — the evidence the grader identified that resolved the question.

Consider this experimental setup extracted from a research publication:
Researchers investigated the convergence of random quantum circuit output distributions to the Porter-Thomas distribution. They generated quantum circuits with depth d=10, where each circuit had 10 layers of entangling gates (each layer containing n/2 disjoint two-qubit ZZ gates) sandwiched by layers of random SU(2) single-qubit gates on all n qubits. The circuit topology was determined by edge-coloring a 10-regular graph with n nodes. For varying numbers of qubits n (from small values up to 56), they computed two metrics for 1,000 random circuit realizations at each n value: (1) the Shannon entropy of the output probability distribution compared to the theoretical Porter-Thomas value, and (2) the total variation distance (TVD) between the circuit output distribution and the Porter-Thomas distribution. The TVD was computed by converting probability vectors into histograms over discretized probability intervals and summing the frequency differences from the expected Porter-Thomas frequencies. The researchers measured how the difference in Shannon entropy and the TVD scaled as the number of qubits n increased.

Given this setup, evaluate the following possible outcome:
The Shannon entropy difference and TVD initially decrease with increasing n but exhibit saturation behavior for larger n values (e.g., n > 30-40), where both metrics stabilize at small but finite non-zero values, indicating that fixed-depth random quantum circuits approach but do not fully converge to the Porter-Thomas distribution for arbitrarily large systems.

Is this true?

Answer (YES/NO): NO